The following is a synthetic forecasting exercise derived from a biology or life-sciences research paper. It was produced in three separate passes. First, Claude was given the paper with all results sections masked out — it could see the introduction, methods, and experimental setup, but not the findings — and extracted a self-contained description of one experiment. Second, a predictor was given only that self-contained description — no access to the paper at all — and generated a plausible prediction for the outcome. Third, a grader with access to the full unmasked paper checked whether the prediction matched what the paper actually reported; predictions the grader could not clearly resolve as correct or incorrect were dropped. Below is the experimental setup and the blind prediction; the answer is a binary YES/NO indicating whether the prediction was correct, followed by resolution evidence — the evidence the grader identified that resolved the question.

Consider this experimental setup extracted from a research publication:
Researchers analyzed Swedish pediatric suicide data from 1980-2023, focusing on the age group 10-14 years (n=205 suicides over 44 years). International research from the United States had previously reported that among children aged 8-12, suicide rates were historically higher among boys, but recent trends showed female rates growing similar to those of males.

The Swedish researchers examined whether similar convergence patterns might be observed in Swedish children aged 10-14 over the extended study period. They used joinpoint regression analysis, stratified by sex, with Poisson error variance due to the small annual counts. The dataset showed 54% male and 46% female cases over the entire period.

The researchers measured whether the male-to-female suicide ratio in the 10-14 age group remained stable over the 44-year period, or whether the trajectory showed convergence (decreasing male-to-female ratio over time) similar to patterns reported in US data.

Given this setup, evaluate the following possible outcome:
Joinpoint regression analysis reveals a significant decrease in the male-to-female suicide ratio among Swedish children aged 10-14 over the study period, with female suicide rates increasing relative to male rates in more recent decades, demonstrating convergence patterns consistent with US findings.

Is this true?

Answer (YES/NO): YES